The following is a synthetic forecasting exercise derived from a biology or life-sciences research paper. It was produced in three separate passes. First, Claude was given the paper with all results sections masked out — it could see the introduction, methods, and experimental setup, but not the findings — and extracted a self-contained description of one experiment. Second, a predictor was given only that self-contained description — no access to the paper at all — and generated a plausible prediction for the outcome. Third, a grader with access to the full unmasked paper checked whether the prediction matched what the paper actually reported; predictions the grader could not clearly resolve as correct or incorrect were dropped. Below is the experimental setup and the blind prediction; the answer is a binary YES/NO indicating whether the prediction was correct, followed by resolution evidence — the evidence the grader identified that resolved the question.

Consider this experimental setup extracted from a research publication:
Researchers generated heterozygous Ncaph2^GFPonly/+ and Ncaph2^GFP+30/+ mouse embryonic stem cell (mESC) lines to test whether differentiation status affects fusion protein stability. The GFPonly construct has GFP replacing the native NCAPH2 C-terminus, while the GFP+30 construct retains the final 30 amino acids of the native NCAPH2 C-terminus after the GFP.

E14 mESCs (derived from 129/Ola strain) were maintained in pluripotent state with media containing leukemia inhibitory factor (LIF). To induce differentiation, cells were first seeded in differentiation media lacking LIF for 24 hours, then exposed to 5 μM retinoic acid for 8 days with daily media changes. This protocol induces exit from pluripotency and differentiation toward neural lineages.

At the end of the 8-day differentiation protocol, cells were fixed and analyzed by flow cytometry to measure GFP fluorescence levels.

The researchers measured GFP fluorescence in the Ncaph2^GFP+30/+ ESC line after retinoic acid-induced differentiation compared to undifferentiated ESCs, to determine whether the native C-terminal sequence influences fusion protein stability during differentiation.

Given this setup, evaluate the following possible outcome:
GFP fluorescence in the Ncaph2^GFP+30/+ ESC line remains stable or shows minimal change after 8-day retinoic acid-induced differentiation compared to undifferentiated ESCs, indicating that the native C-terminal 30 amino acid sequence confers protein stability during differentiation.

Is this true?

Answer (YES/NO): NO